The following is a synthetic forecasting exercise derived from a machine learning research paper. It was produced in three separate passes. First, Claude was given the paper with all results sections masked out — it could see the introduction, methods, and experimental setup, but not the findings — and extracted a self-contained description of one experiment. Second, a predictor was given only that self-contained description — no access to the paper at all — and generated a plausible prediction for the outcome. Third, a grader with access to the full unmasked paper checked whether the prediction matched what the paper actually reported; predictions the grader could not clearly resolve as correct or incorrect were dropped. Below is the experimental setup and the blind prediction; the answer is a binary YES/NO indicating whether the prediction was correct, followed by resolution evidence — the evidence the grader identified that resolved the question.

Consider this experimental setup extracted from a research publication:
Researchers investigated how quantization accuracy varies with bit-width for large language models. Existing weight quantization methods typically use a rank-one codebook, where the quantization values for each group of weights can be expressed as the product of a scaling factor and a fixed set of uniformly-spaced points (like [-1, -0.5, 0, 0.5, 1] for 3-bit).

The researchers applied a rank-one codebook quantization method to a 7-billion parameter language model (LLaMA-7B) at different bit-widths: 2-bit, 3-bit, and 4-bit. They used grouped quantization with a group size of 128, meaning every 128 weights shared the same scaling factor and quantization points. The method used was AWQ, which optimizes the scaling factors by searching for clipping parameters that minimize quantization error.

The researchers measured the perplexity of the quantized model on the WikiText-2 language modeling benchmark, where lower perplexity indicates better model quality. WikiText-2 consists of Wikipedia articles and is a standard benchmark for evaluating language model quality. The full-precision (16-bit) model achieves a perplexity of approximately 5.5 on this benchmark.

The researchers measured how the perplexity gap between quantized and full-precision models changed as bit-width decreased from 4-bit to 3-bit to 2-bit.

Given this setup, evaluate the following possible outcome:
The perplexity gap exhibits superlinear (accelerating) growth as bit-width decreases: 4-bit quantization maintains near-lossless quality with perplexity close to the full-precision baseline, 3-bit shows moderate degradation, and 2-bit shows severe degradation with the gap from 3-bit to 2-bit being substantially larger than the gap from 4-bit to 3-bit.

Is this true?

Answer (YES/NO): YES